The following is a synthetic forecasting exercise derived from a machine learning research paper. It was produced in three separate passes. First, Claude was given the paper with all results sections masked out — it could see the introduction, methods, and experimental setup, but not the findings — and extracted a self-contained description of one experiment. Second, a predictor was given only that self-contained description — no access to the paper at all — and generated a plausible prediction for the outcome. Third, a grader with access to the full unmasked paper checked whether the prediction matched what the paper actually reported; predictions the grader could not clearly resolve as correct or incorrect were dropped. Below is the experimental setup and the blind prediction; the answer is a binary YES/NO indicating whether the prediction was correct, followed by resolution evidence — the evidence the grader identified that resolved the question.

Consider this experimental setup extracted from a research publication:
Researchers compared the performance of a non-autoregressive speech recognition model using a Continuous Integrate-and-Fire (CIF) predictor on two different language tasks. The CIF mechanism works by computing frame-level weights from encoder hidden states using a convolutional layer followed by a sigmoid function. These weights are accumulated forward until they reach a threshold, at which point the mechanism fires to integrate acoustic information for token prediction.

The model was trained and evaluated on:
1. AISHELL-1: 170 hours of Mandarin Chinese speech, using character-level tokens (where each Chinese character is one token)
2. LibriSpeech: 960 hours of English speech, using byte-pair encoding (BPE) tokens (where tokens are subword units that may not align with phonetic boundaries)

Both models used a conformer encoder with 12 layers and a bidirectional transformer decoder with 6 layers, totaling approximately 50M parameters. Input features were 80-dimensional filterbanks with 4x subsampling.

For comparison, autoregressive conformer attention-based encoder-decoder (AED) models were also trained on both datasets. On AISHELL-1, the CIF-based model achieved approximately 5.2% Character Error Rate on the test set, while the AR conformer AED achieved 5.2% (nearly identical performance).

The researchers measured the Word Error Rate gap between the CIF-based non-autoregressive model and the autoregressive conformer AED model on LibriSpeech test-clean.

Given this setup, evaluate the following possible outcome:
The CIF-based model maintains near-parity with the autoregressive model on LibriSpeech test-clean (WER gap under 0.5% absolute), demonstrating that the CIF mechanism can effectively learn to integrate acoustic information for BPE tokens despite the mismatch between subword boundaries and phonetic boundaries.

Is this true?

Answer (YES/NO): NO